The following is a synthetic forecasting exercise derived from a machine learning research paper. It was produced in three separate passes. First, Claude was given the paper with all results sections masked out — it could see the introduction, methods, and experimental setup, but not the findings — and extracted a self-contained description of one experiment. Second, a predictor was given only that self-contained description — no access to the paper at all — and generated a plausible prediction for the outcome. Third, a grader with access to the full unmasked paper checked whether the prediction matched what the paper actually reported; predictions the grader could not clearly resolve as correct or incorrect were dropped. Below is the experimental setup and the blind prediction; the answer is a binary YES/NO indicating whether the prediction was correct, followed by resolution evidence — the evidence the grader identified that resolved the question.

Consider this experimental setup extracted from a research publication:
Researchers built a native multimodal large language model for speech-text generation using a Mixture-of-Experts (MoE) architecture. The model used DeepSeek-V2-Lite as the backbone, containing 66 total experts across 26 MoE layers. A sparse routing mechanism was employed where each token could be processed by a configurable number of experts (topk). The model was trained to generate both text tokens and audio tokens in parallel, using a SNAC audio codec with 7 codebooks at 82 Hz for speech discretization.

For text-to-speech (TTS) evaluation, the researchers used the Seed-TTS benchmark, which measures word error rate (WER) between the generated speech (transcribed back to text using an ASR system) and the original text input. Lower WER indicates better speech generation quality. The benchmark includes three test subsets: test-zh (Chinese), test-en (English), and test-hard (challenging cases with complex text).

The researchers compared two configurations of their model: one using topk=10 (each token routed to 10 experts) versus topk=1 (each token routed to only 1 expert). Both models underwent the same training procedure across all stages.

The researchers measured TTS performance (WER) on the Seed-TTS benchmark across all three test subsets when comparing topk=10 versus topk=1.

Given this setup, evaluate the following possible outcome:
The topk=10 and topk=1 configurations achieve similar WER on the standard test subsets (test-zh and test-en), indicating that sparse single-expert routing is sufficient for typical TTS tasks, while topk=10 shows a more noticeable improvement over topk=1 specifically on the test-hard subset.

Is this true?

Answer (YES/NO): NO